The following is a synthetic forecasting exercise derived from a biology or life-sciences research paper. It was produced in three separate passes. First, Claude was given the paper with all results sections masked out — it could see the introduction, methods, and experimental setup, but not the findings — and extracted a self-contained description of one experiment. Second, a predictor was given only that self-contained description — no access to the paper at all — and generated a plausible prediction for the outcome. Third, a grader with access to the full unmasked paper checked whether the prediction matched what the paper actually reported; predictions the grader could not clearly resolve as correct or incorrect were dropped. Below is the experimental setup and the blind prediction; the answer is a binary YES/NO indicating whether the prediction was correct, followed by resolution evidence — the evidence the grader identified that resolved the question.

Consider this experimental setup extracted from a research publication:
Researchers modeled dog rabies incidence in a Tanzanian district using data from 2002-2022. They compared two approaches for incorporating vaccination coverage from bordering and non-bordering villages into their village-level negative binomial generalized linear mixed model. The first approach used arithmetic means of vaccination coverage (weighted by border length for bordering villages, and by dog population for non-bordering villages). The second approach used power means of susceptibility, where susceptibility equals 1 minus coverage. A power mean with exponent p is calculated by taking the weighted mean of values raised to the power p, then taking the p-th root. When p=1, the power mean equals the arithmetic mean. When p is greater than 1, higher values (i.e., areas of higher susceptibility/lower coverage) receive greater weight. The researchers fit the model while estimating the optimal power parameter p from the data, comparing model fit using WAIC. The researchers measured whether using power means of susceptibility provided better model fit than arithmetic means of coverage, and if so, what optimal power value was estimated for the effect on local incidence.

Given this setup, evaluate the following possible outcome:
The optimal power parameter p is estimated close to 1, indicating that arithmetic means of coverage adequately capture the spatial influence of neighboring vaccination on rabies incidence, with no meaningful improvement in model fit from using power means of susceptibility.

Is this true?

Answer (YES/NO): NO